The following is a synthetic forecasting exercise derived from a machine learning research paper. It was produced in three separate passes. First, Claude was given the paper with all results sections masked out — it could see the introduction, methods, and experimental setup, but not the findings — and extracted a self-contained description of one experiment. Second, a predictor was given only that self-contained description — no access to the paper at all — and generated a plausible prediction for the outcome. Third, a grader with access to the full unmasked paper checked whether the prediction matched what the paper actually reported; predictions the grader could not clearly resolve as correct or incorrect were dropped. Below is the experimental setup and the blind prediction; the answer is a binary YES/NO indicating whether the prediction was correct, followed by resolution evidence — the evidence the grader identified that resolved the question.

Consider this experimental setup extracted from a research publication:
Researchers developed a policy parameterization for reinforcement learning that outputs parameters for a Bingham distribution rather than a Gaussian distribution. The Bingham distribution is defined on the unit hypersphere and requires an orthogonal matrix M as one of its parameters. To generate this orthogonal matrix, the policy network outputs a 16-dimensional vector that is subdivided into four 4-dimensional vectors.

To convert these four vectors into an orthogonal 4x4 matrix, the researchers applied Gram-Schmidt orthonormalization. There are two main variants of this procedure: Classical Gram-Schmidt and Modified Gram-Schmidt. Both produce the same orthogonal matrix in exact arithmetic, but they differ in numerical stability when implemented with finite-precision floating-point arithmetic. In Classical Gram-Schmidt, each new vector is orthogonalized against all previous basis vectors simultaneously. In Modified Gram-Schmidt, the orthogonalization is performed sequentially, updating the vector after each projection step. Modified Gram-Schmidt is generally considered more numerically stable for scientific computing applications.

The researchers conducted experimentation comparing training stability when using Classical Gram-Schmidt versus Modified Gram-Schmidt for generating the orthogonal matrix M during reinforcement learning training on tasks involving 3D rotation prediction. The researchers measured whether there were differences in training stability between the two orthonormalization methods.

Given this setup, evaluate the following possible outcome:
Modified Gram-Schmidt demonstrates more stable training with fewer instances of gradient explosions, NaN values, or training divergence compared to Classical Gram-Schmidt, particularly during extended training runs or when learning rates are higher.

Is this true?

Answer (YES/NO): NO